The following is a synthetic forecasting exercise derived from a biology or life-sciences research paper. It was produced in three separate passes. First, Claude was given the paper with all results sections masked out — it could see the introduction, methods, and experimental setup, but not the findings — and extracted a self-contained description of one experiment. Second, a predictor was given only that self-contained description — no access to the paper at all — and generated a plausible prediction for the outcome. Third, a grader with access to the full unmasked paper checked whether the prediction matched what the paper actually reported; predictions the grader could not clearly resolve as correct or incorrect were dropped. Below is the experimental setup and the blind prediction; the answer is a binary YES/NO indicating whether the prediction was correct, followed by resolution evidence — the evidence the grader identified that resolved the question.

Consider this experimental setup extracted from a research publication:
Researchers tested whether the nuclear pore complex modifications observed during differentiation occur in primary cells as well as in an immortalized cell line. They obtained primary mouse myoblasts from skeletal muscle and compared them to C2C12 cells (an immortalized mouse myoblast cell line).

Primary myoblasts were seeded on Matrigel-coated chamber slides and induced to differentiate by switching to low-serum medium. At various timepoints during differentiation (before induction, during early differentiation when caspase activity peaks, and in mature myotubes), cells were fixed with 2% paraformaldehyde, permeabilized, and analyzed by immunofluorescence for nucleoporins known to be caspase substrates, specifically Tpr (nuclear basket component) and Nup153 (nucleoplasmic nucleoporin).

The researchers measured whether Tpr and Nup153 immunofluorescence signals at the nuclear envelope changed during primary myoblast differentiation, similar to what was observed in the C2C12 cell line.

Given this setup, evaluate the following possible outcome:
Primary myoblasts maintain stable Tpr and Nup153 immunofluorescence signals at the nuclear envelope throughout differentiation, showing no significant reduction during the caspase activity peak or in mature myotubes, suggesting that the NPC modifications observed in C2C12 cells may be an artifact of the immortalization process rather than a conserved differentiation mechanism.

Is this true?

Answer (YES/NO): NO